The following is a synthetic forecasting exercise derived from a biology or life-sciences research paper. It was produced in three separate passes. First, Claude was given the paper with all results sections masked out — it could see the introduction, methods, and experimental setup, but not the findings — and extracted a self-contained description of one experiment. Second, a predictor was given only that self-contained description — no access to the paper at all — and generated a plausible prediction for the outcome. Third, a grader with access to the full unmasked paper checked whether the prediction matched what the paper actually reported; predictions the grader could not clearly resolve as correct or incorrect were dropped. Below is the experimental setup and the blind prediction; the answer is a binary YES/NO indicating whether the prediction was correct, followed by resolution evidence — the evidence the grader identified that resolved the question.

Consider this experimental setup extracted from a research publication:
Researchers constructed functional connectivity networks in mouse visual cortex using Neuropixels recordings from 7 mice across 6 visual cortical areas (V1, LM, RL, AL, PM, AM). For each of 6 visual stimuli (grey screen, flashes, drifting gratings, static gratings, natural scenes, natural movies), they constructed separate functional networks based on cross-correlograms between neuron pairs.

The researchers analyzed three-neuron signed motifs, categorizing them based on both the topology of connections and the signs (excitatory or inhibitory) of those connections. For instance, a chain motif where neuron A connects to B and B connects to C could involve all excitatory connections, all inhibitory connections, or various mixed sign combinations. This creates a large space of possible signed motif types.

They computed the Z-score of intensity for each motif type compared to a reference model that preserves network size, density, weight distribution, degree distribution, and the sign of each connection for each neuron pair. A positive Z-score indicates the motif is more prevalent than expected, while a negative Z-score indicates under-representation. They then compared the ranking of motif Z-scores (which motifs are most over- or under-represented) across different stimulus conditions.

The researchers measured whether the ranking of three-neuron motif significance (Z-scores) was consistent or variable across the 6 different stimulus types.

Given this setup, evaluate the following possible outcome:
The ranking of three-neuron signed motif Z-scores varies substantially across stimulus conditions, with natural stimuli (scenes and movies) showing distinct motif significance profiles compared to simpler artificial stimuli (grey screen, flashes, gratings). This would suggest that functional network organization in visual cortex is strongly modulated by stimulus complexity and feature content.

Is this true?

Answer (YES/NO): NO